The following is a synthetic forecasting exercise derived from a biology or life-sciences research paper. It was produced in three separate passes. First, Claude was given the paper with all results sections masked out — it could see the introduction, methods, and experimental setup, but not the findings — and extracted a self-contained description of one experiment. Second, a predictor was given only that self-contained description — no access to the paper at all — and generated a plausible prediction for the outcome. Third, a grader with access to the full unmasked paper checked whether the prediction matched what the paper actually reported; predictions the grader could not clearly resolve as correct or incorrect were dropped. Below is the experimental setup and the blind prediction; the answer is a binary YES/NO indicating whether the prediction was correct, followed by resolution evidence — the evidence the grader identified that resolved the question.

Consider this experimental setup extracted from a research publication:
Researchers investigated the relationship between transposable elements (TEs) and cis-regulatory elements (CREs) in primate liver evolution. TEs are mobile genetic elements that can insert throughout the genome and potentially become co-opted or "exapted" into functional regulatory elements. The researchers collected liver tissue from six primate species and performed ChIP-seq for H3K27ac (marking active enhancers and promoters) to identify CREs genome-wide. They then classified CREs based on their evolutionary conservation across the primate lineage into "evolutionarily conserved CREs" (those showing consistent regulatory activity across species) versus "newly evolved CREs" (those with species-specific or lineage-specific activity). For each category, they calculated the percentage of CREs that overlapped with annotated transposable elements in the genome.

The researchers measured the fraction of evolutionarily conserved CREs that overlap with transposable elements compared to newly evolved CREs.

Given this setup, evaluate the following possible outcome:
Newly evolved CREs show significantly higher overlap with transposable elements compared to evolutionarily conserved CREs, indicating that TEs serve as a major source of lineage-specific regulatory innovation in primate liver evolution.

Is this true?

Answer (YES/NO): YES